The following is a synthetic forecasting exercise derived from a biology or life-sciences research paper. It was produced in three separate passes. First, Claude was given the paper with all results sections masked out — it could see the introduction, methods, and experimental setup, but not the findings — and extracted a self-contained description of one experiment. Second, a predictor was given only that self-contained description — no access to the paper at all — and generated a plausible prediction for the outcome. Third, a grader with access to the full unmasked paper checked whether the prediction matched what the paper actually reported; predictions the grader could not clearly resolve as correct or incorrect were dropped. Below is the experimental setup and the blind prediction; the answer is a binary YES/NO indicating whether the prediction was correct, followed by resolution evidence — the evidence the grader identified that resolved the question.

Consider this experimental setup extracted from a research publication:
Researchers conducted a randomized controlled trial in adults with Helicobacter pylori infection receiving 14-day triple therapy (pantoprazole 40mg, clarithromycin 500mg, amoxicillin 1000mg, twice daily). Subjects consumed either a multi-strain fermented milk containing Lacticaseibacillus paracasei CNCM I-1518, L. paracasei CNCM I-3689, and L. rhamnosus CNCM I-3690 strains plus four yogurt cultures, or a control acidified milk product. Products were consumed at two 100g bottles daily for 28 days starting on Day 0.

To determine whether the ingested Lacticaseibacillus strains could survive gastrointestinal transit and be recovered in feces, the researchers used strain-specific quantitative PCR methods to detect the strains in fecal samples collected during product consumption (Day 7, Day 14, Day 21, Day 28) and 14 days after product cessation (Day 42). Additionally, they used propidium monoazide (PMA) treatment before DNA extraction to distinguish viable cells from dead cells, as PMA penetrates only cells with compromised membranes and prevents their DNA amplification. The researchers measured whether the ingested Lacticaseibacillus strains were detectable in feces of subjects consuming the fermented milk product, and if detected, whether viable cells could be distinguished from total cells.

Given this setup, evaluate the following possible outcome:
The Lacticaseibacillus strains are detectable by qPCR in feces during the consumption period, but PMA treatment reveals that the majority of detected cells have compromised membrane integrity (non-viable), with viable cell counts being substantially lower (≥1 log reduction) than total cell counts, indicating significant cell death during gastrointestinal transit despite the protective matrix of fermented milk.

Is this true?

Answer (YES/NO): YES